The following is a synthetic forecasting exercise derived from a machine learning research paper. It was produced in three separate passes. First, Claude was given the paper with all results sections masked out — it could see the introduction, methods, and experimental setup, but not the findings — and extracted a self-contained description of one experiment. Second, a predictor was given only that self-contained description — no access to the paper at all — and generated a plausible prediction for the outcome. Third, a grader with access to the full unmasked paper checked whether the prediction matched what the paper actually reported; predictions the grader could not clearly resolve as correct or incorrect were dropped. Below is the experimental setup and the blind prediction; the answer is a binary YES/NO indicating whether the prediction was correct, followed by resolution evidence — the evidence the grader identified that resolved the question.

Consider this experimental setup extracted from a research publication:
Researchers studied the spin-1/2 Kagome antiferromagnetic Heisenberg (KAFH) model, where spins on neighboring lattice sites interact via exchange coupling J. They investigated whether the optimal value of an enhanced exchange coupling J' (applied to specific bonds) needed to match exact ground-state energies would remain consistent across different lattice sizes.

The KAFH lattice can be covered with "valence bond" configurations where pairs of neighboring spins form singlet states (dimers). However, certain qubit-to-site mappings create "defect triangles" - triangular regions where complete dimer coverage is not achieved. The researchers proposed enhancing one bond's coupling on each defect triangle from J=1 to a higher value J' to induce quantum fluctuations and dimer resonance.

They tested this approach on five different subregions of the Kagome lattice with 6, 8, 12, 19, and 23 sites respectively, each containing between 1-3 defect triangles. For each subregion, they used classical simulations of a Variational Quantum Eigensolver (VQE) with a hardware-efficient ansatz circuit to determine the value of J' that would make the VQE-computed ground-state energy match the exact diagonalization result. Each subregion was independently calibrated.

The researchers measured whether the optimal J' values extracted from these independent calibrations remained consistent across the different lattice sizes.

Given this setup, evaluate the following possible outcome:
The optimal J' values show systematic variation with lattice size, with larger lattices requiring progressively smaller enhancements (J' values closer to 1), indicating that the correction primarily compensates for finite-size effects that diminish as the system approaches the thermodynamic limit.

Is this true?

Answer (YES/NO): NO